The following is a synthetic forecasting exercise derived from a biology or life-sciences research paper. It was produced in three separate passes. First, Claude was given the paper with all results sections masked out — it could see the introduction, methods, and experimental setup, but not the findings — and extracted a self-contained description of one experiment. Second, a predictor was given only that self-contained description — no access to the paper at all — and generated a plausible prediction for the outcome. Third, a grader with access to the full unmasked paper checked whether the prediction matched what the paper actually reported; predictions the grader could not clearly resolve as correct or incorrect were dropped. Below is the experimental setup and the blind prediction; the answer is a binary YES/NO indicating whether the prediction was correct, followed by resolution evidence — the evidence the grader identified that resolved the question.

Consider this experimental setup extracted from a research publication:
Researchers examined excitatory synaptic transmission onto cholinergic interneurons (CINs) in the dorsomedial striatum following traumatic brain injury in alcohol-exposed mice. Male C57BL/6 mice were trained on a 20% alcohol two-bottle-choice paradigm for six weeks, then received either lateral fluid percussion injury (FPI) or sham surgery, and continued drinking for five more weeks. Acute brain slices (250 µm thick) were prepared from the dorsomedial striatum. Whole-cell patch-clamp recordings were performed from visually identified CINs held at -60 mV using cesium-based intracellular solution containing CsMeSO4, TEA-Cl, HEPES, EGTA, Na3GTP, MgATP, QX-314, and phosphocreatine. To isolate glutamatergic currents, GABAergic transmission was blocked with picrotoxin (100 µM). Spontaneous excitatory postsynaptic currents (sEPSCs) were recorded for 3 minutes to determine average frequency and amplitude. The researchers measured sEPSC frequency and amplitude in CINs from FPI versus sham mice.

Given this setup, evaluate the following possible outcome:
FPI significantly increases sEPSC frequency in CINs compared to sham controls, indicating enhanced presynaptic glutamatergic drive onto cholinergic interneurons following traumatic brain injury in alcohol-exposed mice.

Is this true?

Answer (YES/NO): NO